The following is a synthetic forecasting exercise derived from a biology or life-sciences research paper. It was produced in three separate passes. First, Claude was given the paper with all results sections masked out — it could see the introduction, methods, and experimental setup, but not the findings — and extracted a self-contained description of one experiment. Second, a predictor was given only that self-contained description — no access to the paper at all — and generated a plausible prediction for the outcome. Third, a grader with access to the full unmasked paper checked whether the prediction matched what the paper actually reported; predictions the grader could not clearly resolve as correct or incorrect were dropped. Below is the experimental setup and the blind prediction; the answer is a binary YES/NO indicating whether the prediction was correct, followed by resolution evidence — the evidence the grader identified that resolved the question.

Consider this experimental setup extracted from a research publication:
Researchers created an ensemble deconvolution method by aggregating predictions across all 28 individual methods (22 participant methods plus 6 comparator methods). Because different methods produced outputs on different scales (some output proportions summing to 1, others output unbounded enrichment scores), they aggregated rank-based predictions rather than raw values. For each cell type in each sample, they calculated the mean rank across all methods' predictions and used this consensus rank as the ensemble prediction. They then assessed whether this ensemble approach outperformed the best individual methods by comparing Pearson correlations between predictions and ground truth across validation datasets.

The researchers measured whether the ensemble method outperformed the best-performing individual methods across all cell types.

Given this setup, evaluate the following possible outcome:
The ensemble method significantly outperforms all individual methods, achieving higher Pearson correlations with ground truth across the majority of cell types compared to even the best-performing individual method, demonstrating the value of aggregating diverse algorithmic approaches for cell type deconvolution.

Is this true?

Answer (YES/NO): NO